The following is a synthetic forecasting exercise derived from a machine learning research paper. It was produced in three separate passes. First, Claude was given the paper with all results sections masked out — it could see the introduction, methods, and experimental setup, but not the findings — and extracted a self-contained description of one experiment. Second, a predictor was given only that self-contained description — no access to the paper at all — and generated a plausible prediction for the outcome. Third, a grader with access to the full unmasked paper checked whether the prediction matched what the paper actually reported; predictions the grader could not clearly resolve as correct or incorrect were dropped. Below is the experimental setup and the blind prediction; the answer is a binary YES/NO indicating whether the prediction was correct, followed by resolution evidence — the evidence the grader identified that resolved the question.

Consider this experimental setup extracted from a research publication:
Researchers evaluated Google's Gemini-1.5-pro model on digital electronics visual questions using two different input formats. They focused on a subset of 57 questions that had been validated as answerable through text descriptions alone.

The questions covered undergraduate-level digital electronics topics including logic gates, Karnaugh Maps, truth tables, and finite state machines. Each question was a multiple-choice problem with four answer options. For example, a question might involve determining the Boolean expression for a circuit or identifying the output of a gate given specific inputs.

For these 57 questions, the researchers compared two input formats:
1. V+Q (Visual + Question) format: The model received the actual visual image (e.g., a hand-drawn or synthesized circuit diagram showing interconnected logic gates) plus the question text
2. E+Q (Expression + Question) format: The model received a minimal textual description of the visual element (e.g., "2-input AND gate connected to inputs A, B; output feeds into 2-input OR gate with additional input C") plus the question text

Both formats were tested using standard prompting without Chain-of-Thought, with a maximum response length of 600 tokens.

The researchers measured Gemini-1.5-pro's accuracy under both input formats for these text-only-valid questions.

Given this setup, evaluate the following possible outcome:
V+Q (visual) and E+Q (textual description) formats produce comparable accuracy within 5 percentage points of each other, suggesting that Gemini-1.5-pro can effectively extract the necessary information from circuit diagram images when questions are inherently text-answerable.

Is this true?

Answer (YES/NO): NO